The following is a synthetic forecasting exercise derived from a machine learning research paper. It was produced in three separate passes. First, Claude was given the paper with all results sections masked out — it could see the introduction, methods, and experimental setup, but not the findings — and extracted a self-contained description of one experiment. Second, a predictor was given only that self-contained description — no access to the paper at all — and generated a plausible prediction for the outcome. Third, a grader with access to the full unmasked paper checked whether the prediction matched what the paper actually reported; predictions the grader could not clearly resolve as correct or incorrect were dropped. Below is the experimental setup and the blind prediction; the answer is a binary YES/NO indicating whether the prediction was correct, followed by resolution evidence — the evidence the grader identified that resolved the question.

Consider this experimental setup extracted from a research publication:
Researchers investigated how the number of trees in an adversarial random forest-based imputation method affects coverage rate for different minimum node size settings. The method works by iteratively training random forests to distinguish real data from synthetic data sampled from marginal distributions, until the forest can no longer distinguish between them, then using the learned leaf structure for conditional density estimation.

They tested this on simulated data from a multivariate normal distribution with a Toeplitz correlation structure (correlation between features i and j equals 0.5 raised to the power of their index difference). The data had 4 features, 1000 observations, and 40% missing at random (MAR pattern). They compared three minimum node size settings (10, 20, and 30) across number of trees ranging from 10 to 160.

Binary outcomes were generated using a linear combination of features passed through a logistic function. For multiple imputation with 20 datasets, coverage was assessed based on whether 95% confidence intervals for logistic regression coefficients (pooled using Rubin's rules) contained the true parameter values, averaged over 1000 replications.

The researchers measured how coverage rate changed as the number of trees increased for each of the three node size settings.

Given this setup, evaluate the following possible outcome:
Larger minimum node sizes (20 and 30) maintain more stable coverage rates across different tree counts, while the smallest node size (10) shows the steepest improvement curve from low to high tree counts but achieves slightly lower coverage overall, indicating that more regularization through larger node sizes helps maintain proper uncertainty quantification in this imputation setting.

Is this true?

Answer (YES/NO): NO